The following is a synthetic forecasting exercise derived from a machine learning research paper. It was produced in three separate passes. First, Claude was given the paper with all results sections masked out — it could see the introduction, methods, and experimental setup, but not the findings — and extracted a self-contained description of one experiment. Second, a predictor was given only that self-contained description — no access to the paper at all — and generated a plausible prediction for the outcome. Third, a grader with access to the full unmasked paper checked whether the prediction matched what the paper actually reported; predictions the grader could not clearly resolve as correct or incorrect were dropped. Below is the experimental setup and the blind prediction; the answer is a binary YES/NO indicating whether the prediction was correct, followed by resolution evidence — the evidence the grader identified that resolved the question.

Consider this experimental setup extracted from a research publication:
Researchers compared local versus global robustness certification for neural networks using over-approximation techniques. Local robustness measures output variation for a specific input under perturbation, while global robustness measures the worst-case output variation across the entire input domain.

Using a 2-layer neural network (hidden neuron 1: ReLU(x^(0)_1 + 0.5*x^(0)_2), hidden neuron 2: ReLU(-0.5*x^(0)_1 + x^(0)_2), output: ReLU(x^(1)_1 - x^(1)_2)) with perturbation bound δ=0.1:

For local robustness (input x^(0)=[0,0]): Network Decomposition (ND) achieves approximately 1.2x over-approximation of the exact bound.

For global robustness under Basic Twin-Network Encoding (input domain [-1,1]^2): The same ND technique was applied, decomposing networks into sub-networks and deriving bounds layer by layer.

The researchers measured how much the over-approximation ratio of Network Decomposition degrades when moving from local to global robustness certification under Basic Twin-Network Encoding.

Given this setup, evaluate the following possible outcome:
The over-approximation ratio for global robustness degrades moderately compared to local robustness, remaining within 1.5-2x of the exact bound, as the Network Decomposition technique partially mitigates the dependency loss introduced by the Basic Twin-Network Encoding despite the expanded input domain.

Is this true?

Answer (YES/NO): NO